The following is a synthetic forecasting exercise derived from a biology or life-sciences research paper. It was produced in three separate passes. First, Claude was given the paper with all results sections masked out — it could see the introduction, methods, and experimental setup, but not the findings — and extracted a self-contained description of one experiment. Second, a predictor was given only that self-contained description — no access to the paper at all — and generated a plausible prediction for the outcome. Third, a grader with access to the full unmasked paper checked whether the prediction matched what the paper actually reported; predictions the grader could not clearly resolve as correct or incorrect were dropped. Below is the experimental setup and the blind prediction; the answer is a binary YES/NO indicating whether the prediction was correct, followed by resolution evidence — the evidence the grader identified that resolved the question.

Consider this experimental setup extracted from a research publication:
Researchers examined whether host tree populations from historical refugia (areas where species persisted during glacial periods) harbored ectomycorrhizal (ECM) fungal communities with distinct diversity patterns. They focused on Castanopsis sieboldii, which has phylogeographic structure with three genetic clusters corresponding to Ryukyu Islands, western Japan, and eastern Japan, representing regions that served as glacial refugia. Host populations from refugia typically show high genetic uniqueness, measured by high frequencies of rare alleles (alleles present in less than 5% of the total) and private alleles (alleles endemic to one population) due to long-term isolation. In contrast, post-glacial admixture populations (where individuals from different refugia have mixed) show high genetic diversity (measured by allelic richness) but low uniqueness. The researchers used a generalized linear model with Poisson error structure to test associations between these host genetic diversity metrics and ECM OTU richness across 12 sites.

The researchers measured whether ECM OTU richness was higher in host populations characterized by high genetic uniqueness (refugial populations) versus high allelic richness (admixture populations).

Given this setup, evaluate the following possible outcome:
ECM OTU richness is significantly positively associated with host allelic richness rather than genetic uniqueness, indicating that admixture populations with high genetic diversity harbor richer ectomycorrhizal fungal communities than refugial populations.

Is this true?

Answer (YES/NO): YES